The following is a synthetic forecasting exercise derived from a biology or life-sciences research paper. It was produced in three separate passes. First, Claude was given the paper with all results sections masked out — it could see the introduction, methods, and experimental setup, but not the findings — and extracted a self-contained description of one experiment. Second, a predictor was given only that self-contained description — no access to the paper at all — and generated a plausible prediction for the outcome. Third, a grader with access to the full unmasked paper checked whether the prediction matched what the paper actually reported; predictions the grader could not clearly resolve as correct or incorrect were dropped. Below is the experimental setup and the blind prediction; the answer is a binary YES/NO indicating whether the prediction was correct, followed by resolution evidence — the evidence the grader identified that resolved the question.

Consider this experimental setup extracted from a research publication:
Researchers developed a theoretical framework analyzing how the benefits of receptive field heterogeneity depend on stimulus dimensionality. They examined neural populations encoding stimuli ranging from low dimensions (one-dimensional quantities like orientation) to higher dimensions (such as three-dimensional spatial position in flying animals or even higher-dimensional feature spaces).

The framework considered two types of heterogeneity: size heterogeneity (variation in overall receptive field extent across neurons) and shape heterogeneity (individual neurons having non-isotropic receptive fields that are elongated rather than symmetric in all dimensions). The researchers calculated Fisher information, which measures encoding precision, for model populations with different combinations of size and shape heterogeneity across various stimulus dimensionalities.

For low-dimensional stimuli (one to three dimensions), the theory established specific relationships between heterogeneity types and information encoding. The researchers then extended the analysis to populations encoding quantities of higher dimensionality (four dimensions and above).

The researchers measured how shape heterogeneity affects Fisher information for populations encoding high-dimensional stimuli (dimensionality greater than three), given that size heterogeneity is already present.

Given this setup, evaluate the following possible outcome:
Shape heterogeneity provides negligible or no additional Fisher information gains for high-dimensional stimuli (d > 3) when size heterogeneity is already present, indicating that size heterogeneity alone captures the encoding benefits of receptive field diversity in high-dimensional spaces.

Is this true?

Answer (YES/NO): NO